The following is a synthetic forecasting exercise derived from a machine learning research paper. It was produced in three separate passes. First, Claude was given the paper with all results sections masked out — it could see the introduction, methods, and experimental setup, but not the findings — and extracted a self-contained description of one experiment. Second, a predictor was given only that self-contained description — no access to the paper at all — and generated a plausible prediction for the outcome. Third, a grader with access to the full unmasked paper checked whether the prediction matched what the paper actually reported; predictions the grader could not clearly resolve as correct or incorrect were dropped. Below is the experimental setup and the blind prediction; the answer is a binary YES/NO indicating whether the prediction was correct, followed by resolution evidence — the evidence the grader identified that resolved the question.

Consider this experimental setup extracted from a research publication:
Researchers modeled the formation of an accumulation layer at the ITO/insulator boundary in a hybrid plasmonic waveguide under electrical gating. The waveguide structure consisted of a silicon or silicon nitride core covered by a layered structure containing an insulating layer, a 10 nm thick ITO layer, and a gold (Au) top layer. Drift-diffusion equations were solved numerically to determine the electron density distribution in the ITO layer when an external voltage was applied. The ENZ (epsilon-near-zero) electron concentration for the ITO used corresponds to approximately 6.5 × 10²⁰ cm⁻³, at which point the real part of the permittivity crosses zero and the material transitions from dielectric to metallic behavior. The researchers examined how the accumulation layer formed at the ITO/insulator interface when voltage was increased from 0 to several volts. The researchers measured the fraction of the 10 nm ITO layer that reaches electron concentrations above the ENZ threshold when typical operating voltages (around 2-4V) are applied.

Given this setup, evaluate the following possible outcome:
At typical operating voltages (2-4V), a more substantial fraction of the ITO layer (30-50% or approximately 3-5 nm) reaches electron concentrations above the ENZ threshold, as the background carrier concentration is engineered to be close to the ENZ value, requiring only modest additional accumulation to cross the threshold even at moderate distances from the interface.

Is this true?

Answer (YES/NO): NO